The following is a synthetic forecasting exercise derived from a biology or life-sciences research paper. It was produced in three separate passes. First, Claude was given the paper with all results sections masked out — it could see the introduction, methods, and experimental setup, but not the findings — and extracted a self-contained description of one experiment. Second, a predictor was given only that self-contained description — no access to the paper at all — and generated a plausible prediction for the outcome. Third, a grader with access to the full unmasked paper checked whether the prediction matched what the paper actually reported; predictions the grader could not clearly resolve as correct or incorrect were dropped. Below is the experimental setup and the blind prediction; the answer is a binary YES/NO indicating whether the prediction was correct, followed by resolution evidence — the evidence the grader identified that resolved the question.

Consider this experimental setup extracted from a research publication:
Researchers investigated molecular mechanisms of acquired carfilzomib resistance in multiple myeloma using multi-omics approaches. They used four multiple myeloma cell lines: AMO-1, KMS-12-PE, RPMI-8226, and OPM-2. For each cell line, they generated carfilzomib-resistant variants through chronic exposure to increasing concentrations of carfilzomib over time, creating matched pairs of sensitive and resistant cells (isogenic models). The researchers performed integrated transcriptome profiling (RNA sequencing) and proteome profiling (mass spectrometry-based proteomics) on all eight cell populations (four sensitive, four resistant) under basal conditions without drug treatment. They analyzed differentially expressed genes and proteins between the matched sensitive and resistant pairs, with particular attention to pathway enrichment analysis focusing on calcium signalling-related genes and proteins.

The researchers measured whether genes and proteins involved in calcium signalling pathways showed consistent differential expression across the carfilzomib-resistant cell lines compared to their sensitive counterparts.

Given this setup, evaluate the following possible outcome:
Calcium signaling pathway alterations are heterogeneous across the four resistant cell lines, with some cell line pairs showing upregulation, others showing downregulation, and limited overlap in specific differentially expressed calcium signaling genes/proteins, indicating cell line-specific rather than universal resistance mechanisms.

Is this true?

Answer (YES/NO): NO